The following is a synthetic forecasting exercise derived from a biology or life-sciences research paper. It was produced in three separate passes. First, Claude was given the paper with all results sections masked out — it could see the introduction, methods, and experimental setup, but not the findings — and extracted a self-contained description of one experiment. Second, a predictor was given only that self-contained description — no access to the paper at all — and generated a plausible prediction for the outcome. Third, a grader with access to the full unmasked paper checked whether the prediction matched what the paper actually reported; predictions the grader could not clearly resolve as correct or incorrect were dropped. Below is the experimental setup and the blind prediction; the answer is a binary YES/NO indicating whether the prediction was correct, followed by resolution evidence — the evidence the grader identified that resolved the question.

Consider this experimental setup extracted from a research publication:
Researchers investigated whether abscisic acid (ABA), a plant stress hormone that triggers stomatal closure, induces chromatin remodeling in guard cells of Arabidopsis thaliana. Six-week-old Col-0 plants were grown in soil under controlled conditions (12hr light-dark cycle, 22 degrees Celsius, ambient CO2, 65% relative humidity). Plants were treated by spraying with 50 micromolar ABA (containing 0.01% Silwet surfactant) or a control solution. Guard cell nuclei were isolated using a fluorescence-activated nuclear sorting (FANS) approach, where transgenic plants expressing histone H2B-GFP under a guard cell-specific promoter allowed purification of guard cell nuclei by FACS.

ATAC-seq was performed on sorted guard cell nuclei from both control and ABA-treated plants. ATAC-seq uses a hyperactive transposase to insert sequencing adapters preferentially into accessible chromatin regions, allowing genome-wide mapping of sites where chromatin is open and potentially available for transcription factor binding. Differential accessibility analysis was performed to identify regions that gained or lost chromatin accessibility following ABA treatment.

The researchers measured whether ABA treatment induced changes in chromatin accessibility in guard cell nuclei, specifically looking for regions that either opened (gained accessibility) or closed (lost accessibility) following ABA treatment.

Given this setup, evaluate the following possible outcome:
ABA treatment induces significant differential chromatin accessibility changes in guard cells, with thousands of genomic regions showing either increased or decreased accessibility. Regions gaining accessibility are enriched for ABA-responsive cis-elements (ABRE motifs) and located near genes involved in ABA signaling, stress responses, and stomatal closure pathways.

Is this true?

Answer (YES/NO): YES